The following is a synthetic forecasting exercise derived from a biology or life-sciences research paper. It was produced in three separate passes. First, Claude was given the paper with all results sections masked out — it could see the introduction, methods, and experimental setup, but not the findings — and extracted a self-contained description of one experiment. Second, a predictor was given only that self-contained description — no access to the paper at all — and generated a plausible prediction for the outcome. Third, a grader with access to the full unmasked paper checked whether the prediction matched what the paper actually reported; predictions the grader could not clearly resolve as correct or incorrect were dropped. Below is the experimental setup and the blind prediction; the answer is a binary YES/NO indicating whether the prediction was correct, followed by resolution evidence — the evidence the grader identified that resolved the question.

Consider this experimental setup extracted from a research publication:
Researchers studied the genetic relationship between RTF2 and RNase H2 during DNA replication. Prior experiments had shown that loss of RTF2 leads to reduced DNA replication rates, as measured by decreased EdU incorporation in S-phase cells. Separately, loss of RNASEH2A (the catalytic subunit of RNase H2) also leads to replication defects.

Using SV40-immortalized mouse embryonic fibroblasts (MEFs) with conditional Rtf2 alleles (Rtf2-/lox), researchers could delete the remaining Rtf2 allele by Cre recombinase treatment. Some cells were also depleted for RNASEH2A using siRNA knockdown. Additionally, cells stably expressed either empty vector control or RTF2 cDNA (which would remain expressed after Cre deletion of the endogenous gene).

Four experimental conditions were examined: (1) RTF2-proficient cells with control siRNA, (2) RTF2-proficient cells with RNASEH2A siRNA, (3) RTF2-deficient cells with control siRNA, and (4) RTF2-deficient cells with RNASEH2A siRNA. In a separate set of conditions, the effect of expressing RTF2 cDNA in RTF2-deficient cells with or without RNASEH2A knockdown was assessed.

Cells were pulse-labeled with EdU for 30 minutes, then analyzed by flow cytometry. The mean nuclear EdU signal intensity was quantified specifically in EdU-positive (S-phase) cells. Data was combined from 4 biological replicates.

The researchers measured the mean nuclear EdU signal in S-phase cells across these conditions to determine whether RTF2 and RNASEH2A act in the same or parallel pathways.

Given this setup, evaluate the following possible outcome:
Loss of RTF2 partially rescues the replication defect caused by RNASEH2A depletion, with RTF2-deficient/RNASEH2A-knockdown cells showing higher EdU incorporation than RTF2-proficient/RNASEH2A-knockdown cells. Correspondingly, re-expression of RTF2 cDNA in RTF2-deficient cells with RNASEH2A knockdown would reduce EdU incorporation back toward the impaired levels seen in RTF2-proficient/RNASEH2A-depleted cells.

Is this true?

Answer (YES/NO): NO